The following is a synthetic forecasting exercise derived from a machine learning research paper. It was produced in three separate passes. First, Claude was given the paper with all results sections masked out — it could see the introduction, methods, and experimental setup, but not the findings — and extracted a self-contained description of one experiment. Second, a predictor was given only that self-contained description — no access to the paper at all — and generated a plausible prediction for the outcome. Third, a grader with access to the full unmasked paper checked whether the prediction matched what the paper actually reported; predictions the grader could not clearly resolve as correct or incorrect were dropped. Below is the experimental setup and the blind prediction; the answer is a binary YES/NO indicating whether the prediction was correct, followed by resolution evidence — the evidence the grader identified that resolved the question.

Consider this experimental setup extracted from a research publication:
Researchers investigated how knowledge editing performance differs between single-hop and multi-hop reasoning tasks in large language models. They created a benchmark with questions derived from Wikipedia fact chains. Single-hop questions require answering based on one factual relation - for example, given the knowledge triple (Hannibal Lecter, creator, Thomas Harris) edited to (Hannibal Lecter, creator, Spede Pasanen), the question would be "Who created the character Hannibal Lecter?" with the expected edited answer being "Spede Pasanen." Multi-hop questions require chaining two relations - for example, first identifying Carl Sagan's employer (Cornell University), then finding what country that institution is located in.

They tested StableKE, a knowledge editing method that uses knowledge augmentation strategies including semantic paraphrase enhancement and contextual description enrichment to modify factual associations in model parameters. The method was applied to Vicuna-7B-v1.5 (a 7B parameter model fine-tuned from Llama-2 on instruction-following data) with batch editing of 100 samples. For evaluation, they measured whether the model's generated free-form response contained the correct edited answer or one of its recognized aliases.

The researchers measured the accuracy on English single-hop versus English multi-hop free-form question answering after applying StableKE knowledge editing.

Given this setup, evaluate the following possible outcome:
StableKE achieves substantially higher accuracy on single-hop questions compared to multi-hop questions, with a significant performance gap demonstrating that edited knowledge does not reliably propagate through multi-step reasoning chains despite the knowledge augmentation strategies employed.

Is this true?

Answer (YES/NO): YES